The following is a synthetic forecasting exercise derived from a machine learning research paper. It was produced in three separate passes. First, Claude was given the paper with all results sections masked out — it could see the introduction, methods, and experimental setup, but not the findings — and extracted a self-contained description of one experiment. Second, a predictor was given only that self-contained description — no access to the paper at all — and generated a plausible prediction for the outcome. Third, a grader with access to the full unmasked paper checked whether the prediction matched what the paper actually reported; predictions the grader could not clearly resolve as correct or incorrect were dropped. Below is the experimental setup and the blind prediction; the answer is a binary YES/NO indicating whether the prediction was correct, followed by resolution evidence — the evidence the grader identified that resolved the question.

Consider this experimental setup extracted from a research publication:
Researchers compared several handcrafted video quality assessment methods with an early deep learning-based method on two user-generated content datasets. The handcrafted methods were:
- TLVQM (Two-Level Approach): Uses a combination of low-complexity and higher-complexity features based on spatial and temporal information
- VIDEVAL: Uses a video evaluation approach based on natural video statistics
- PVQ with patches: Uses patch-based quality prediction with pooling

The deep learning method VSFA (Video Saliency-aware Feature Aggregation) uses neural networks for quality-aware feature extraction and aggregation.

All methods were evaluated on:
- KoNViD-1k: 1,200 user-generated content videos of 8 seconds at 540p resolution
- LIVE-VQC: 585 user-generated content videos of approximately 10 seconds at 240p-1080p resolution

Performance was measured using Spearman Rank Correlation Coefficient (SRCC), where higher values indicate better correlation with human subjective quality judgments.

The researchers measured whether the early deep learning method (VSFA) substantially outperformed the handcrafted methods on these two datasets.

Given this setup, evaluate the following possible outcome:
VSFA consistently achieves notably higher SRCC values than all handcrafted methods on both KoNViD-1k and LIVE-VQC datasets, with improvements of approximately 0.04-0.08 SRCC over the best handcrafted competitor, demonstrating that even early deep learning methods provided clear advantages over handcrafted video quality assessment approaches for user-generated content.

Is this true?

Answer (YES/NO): NO